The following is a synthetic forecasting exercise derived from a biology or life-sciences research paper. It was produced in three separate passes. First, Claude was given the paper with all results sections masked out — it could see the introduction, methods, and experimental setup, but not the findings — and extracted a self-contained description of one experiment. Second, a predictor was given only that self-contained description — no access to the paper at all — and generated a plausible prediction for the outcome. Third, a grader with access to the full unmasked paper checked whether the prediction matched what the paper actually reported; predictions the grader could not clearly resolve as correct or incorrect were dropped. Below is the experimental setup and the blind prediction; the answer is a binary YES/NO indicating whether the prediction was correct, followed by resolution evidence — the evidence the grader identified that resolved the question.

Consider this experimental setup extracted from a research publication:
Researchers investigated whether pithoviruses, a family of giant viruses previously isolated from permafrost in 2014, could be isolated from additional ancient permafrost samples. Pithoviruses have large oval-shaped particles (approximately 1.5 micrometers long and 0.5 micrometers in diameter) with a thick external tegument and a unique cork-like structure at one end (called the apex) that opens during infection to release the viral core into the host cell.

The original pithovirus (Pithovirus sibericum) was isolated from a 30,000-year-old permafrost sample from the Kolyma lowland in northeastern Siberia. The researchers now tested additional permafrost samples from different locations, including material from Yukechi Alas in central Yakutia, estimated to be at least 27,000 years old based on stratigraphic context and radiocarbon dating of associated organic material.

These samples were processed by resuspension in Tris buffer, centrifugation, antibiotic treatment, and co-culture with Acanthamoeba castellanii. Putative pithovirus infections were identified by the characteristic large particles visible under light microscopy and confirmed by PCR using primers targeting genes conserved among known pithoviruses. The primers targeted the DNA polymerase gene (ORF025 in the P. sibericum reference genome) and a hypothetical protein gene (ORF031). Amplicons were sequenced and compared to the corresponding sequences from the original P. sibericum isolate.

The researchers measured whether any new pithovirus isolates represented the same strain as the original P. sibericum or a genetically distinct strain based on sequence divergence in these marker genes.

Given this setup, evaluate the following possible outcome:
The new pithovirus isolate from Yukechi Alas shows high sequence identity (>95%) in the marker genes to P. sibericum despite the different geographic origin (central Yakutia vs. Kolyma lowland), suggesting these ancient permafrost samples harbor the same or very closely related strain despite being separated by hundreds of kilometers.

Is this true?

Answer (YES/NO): NO